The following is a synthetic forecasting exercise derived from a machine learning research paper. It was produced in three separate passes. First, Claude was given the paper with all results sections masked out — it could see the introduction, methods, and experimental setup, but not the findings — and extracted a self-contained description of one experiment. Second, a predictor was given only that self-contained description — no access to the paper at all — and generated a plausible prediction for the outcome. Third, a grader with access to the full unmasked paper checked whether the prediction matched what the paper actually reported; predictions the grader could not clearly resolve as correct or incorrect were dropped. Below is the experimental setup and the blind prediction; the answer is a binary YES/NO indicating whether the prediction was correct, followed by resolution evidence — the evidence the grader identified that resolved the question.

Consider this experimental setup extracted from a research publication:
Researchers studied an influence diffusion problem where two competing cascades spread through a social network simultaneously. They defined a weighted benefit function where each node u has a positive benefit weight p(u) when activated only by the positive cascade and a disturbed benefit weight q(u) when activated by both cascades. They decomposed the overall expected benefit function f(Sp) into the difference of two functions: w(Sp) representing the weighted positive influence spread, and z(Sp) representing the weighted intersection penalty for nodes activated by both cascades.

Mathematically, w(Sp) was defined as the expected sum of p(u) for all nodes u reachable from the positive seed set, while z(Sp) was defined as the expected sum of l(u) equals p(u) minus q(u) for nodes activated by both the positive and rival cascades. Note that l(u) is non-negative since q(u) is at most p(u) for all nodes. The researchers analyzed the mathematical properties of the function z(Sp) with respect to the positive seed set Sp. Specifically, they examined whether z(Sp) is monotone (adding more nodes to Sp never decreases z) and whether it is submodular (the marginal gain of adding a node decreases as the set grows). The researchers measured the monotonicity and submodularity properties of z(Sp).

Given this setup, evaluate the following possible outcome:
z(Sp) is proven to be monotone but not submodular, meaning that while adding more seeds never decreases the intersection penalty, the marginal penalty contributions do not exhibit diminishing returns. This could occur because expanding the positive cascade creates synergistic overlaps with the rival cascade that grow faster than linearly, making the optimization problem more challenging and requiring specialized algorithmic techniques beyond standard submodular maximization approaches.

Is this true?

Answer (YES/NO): NO